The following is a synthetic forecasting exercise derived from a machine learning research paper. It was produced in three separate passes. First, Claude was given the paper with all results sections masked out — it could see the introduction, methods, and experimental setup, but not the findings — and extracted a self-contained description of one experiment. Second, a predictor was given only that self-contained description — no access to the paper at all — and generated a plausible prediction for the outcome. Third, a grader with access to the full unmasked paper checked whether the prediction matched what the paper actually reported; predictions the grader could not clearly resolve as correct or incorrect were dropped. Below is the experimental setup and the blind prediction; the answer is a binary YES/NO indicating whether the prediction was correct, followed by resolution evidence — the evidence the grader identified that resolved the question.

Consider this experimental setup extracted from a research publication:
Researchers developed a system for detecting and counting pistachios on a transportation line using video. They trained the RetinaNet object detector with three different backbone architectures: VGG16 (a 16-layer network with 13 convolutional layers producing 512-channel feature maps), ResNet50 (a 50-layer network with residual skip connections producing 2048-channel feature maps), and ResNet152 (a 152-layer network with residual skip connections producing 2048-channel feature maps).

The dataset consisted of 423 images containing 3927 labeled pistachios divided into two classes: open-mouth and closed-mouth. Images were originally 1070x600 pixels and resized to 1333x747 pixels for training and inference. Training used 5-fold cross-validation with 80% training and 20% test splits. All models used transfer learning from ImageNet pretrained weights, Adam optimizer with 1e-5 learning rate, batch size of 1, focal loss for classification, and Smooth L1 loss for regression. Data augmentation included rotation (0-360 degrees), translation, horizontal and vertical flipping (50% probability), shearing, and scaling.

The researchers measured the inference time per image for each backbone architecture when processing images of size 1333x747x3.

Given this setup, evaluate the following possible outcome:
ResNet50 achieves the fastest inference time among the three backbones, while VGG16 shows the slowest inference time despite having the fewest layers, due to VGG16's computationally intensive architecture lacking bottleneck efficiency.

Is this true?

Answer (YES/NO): NO